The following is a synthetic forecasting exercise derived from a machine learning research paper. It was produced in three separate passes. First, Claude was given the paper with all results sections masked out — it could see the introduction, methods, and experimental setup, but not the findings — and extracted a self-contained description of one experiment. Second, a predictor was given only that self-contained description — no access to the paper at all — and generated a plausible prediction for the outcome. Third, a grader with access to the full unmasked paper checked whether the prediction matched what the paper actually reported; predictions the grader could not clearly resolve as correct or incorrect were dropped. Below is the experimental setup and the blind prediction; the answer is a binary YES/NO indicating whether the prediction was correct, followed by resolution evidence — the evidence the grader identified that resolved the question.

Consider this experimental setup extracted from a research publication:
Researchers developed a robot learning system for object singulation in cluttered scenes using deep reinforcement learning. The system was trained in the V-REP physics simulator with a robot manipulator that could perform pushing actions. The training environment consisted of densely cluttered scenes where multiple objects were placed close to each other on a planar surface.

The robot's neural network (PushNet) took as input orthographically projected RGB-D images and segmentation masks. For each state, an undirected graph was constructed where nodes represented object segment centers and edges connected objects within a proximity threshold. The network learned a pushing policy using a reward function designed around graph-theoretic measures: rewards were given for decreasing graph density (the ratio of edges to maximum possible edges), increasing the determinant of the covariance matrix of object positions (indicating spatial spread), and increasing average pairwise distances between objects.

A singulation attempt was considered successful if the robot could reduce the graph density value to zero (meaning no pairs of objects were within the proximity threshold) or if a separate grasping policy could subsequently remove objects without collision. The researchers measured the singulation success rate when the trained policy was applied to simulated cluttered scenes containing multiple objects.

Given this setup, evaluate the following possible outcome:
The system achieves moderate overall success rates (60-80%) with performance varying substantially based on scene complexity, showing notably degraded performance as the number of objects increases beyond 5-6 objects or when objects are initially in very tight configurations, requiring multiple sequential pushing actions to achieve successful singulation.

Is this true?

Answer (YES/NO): NO